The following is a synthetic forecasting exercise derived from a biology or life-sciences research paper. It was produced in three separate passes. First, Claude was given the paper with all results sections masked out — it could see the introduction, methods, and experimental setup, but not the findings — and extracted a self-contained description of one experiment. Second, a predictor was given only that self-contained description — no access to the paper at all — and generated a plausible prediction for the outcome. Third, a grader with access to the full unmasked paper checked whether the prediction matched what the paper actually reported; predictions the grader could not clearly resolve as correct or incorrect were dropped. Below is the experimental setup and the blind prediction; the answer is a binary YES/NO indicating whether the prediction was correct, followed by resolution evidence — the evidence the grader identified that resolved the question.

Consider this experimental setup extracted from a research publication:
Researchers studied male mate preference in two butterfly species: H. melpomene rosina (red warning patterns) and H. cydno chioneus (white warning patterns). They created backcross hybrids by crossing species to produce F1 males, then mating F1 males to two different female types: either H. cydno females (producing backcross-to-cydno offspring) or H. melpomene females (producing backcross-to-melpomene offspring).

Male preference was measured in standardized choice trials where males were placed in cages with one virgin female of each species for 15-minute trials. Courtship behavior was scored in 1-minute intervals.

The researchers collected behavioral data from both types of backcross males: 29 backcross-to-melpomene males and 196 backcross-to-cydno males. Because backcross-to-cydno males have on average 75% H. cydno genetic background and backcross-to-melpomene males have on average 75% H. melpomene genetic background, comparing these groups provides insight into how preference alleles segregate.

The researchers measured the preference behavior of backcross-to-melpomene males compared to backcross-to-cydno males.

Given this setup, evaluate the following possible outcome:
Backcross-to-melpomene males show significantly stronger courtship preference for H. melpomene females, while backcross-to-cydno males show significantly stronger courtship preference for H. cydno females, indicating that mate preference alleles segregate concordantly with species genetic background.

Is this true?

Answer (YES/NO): NO